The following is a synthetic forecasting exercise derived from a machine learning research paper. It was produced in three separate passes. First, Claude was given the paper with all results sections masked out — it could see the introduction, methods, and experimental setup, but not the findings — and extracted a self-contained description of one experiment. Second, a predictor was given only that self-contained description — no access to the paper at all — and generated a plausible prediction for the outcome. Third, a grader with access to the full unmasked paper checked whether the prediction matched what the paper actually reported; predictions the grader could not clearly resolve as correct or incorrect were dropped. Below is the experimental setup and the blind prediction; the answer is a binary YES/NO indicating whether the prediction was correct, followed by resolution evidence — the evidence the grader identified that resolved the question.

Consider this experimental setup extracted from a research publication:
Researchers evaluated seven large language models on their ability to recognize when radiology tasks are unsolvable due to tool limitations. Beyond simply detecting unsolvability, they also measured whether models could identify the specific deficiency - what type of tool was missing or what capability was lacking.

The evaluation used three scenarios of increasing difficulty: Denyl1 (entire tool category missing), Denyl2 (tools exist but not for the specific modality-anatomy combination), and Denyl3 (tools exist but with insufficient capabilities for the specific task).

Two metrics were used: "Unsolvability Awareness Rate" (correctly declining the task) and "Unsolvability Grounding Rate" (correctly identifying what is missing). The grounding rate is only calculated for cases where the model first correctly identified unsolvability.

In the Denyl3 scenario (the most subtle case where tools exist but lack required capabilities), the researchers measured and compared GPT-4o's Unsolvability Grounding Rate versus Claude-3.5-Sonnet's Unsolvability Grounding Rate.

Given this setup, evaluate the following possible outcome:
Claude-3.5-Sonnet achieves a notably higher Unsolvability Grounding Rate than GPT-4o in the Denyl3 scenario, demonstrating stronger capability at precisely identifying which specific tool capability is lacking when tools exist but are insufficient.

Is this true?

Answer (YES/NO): YES